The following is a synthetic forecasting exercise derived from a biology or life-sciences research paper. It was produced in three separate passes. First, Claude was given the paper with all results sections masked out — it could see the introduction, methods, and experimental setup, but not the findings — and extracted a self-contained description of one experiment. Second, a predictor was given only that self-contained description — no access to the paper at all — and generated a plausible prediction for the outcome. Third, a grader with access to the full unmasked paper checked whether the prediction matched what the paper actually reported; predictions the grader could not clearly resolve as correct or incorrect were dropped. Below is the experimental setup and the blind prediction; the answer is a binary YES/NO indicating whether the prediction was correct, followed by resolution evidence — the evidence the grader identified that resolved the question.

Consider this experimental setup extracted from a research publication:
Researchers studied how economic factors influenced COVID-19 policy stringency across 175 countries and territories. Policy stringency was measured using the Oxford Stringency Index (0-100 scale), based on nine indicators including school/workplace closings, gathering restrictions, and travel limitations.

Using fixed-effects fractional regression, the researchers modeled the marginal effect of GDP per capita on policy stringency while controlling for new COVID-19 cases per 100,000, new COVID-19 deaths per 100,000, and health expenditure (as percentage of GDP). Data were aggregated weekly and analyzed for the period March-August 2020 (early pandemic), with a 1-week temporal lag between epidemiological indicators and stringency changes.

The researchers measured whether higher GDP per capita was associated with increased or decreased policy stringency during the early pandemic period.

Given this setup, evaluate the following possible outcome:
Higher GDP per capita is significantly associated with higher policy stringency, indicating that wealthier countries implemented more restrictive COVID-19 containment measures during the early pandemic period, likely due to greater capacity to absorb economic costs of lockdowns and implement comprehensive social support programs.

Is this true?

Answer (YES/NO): NO